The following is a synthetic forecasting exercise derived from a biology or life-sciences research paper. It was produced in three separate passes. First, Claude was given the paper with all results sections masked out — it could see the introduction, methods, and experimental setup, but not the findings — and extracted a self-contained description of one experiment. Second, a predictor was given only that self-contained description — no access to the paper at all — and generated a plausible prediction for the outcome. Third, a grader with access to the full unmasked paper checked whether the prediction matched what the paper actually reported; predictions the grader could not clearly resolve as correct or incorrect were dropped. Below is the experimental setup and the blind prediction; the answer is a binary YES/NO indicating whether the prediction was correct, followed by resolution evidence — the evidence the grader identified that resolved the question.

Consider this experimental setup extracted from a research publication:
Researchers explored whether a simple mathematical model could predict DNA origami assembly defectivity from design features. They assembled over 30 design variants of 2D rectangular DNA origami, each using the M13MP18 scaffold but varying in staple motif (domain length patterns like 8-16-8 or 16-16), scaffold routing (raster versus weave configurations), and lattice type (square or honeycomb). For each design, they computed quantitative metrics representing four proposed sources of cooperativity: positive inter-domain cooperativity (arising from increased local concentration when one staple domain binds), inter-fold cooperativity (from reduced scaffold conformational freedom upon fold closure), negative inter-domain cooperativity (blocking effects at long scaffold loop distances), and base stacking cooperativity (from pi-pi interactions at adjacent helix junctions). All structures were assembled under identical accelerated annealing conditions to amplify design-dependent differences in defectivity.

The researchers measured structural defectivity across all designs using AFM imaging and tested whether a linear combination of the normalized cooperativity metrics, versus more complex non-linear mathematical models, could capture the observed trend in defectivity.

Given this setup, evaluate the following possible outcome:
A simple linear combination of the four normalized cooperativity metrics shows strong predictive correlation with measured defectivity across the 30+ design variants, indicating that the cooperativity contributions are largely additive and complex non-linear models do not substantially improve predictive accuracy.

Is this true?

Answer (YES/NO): NO